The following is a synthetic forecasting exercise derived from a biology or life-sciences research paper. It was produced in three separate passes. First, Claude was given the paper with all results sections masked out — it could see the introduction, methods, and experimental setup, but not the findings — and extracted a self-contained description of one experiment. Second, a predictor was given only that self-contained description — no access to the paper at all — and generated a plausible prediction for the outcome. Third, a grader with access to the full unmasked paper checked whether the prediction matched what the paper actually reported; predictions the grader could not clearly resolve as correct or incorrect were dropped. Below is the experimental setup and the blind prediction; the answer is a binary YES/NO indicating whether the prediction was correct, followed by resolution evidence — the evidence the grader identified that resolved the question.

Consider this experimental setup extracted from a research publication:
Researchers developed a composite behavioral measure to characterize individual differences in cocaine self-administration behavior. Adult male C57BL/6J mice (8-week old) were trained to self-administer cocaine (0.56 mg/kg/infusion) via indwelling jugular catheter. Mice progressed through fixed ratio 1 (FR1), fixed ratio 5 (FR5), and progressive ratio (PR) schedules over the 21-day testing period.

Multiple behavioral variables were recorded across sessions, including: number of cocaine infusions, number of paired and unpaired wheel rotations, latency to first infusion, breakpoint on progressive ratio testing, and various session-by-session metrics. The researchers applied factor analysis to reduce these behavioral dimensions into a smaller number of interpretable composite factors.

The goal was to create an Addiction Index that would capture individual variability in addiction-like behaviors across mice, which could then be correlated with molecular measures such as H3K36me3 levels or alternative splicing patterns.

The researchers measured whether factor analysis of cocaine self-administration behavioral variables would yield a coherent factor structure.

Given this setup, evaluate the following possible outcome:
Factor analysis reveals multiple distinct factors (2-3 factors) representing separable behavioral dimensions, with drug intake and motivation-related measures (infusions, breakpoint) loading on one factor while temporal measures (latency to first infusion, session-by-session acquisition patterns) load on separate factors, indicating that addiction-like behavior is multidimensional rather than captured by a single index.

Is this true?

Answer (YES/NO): NO